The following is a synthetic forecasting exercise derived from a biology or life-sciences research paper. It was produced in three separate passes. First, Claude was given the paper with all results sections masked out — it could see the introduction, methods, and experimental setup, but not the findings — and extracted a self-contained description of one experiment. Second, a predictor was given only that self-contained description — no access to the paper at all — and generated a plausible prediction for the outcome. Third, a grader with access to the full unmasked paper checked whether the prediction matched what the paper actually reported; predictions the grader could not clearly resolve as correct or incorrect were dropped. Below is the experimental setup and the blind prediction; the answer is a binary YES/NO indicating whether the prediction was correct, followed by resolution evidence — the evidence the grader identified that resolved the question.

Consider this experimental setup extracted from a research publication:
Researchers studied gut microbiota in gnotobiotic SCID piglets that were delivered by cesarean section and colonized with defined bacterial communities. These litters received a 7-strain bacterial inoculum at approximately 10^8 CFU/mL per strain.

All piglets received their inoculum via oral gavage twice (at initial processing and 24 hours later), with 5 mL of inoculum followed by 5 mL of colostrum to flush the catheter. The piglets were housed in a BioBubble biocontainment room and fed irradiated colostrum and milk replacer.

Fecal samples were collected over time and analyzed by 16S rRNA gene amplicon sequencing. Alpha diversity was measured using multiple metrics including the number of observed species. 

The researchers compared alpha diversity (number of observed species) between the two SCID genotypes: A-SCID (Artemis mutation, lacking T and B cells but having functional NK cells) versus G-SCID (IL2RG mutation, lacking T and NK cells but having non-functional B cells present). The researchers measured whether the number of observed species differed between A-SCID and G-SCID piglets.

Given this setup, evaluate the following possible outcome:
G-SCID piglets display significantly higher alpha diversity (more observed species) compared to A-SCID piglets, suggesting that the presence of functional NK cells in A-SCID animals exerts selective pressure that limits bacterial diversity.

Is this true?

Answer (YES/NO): NO